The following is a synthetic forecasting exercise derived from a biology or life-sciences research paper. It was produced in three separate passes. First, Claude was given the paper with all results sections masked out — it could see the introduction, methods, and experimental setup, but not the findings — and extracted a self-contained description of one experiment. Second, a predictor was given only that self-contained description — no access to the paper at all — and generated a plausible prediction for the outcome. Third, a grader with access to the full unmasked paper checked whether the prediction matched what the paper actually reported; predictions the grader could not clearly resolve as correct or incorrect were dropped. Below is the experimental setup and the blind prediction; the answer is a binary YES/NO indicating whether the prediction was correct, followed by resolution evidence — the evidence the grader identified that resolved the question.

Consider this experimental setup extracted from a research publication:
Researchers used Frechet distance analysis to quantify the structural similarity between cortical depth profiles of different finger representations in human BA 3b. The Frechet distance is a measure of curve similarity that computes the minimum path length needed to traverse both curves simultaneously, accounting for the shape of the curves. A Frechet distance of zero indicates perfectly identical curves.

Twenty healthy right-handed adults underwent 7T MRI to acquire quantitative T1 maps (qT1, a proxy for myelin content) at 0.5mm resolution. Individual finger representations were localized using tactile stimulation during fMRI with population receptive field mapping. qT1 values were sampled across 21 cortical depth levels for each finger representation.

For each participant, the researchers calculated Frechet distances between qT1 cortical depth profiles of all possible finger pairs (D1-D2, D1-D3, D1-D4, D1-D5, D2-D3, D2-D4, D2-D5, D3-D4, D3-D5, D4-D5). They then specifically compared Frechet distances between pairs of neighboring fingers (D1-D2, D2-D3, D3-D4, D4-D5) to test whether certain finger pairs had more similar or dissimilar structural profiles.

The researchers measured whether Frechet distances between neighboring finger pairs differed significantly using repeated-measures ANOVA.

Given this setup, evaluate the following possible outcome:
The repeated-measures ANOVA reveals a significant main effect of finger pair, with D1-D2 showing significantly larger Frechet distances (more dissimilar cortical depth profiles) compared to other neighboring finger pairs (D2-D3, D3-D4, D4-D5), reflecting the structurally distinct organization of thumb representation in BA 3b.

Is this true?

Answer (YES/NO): NO